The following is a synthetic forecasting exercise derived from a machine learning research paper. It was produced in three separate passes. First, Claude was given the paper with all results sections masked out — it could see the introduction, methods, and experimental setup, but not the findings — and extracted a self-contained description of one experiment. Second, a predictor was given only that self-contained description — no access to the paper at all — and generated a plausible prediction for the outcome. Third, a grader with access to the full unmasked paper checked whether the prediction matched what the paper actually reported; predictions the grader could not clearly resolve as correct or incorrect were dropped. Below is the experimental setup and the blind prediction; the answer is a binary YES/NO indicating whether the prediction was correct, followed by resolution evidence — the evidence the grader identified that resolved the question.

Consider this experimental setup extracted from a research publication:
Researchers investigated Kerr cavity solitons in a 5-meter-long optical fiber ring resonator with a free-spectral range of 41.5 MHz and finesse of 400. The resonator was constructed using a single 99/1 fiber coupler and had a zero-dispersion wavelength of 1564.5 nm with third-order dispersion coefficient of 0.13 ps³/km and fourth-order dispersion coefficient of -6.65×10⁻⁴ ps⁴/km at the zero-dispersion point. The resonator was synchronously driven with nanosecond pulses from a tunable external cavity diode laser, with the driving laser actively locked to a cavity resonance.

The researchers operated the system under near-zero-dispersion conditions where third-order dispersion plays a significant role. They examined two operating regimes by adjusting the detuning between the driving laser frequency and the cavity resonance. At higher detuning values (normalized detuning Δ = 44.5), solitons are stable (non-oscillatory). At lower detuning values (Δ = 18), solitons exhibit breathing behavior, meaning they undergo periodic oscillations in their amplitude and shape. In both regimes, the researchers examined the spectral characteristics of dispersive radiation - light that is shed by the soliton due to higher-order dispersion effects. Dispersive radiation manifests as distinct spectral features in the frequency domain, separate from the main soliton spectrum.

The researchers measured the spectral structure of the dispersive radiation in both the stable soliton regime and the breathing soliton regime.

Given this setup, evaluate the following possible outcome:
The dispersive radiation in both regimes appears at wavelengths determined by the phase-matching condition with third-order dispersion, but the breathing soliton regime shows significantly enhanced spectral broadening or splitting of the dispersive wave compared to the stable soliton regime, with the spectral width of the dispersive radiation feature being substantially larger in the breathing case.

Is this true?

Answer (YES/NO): NO